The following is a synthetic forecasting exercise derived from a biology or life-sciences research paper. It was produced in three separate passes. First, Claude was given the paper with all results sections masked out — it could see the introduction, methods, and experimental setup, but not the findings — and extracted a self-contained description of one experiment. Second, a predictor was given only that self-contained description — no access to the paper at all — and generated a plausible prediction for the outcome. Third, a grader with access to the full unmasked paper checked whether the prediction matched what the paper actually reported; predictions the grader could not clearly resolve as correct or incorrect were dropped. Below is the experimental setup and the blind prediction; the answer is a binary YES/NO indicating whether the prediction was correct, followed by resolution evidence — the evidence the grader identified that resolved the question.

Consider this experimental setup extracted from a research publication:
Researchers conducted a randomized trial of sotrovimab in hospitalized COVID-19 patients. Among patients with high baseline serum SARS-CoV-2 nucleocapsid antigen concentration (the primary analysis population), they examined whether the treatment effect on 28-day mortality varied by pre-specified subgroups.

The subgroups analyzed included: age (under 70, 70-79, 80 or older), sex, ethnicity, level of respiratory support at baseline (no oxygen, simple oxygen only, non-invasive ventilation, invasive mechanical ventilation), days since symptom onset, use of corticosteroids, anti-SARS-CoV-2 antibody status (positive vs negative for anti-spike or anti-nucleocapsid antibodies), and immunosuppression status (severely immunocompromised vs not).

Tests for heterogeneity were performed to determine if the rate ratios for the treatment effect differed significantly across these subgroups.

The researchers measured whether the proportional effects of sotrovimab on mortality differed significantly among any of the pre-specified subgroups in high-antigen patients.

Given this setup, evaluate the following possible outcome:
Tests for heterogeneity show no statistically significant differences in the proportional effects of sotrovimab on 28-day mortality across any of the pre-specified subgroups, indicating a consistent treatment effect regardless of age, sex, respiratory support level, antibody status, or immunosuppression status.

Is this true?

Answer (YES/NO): YES